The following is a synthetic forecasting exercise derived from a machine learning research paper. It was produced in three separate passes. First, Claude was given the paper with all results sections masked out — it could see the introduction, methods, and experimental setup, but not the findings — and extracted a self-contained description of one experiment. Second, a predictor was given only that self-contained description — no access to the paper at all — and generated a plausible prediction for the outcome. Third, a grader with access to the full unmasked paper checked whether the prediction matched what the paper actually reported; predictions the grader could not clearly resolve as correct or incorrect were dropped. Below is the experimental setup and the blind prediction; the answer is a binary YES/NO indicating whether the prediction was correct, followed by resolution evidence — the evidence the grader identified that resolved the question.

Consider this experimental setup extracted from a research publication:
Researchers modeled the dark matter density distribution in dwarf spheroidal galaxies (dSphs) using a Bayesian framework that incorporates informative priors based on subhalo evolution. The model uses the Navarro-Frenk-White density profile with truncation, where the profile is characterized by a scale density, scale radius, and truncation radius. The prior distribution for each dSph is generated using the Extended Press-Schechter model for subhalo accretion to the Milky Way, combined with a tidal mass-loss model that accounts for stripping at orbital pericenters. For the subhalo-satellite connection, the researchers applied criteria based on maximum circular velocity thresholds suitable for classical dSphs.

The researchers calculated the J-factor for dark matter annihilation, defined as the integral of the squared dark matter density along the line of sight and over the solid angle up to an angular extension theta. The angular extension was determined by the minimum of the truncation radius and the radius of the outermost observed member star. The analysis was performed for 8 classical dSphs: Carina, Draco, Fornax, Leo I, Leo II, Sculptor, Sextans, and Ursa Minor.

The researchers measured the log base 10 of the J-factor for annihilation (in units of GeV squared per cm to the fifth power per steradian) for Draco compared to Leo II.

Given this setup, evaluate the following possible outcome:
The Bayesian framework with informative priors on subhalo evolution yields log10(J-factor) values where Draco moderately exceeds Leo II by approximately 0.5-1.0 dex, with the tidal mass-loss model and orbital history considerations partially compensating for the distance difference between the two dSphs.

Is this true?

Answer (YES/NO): NO